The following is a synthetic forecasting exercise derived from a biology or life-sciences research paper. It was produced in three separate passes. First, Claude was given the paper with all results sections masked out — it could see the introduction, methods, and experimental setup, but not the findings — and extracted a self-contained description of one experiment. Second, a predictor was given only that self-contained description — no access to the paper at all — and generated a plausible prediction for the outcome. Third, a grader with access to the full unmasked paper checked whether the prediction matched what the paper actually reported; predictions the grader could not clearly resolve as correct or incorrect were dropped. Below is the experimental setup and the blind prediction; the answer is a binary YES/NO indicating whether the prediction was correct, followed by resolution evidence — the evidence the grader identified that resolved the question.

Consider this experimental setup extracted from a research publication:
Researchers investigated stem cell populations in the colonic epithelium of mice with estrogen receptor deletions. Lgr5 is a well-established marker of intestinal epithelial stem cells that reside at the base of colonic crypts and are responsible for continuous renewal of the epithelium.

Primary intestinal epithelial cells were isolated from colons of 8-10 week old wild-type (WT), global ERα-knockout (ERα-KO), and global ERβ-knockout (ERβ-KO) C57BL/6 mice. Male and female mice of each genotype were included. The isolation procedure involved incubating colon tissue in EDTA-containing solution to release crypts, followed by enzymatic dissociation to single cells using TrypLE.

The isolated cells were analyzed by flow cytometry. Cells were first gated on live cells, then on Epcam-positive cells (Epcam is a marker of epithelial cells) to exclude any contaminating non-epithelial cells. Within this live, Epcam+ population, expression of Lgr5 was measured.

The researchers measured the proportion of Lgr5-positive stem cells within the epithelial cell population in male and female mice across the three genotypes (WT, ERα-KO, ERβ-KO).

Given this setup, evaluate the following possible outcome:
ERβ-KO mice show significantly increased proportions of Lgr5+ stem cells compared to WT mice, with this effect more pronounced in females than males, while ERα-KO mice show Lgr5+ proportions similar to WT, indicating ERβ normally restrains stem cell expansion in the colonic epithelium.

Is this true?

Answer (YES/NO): NO